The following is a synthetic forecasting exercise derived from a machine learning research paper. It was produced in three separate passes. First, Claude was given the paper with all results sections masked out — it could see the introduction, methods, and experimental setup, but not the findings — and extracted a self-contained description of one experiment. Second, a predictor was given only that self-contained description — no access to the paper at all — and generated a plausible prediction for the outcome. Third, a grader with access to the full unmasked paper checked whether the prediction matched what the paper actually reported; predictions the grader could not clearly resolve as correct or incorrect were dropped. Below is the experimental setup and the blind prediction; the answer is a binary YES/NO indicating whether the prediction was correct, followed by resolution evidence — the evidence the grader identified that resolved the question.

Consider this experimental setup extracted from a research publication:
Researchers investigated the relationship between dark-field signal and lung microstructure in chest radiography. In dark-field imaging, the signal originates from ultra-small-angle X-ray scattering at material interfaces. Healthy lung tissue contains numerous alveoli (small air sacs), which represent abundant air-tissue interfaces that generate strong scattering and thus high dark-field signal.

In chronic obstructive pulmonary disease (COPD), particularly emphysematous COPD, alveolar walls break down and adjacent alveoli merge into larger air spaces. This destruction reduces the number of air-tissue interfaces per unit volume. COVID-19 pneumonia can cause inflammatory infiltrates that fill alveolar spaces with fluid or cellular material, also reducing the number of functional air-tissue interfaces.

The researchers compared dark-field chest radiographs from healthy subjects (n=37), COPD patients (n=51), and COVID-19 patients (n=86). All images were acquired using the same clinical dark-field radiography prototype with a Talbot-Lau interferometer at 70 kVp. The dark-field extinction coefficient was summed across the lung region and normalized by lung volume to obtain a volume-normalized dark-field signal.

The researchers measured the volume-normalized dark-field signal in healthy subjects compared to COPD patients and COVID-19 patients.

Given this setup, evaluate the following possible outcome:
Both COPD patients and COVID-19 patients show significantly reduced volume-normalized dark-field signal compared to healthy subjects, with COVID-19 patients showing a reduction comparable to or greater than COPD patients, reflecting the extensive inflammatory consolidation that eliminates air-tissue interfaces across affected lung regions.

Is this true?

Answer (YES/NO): NO